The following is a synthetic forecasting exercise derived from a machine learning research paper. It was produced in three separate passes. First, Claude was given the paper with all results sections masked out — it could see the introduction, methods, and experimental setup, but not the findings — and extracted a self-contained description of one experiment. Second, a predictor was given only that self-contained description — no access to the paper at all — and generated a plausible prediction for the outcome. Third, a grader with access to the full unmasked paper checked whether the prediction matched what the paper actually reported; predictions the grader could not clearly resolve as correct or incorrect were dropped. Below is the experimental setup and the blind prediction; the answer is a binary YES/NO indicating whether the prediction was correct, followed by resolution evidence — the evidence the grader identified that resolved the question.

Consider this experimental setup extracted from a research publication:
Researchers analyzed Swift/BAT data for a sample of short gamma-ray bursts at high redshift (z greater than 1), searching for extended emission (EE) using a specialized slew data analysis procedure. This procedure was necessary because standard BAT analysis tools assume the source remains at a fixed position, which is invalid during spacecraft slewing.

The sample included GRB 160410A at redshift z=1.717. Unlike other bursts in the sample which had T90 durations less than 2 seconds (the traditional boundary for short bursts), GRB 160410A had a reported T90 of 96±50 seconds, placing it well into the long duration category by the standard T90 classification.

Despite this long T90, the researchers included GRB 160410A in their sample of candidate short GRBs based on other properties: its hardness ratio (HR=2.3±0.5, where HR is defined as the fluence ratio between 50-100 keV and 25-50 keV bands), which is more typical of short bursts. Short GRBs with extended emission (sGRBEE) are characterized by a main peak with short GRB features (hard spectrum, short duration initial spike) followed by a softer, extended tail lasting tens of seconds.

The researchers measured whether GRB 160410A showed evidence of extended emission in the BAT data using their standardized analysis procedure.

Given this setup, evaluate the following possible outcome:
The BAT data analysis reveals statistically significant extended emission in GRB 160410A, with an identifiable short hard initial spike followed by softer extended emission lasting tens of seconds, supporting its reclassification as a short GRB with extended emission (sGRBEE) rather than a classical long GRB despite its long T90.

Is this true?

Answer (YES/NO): YES